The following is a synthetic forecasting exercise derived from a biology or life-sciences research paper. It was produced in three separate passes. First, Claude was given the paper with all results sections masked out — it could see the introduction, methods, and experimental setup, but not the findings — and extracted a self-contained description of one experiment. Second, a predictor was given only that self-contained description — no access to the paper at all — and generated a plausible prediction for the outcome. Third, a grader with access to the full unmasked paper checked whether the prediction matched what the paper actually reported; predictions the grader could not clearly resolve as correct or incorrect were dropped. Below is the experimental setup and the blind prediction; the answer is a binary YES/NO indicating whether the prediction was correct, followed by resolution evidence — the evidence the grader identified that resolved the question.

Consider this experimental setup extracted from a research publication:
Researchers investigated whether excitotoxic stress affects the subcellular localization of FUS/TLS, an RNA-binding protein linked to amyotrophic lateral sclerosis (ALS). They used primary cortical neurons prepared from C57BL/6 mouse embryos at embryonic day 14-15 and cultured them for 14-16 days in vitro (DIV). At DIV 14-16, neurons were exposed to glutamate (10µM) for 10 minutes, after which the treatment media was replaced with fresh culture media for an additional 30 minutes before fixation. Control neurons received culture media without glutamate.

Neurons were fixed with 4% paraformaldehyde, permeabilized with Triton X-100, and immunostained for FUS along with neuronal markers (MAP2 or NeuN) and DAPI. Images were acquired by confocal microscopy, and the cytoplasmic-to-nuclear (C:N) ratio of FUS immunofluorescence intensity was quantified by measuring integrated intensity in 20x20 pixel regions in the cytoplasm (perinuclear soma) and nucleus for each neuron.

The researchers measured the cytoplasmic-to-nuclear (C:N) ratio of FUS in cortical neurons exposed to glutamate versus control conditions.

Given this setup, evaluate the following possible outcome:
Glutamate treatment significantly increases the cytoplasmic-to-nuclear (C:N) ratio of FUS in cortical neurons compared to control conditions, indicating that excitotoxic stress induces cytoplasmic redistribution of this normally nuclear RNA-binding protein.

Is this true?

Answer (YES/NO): YES